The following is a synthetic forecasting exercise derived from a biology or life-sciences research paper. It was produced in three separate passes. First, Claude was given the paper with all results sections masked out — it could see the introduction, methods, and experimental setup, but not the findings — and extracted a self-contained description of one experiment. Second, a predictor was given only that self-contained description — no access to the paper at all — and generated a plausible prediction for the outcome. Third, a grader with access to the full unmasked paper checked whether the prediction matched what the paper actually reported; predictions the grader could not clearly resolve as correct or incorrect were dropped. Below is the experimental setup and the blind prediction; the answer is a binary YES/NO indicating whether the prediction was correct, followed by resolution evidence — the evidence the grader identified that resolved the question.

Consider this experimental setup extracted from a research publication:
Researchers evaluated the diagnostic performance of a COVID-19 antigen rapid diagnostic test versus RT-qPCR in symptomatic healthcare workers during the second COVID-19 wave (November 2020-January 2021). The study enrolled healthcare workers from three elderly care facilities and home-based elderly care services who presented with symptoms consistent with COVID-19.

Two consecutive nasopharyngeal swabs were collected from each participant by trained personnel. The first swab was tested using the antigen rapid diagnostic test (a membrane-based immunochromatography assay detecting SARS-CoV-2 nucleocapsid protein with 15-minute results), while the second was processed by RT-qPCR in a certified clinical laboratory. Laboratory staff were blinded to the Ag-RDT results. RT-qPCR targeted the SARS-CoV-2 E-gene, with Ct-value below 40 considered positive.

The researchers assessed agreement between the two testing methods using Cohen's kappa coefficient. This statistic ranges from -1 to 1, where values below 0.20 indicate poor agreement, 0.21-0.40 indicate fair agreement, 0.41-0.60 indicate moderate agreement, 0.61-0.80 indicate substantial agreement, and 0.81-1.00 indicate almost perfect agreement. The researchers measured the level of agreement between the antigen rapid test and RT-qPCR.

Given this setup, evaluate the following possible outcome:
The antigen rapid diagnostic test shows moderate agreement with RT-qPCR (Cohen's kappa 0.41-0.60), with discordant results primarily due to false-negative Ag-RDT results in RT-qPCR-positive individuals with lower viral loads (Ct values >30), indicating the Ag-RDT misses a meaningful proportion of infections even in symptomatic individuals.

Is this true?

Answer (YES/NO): NO